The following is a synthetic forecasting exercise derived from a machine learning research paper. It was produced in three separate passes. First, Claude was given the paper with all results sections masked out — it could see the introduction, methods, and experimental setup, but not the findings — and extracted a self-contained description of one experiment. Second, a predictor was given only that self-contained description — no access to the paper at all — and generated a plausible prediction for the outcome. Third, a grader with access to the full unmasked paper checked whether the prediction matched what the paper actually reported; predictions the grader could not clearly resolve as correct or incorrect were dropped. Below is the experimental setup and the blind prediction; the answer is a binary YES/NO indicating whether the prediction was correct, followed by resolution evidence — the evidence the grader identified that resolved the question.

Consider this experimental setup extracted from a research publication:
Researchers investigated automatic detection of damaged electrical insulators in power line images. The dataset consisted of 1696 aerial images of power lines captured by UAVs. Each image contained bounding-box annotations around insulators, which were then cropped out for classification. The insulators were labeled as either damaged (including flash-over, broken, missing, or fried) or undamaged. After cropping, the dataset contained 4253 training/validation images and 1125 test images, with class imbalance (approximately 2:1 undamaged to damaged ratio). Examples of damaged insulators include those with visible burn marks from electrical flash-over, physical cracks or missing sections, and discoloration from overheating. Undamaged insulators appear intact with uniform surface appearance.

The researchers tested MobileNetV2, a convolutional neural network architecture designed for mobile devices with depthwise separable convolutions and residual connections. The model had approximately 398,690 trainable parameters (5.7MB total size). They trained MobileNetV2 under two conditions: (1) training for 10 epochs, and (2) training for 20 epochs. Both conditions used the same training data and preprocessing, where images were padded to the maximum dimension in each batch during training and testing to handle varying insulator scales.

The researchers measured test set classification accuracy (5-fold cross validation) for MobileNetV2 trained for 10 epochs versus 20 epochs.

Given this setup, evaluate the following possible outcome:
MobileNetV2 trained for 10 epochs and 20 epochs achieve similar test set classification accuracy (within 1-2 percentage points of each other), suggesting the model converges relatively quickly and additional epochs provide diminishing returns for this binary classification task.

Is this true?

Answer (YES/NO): NO